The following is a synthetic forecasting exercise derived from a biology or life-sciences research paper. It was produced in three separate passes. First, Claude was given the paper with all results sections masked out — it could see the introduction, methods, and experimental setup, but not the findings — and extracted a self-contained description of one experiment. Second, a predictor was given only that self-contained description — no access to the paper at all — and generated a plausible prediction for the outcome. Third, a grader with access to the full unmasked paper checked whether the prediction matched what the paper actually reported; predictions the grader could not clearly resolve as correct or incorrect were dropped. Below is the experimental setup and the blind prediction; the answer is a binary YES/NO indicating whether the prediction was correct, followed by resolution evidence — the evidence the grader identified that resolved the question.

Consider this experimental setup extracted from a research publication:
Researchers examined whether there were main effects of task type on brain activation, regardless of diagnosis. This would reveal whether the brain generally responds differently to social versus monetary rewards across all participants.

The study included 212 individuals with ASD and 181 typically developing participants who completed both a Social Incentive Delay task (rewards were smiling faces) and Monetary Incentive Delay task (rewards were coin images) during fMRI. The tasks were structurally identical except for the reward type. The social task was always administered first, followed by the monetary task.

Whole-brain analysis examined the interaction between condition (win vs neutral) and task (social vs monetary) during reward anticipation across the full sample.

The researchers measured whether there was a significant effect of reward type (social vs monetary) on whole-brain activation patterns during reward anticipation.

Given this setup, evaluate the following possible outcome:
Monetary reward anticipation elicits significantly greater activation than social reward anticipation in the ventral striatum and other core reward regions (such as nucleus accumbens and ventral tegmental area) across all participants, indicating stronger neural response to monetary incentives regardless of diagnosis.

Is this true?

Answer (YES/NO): YES